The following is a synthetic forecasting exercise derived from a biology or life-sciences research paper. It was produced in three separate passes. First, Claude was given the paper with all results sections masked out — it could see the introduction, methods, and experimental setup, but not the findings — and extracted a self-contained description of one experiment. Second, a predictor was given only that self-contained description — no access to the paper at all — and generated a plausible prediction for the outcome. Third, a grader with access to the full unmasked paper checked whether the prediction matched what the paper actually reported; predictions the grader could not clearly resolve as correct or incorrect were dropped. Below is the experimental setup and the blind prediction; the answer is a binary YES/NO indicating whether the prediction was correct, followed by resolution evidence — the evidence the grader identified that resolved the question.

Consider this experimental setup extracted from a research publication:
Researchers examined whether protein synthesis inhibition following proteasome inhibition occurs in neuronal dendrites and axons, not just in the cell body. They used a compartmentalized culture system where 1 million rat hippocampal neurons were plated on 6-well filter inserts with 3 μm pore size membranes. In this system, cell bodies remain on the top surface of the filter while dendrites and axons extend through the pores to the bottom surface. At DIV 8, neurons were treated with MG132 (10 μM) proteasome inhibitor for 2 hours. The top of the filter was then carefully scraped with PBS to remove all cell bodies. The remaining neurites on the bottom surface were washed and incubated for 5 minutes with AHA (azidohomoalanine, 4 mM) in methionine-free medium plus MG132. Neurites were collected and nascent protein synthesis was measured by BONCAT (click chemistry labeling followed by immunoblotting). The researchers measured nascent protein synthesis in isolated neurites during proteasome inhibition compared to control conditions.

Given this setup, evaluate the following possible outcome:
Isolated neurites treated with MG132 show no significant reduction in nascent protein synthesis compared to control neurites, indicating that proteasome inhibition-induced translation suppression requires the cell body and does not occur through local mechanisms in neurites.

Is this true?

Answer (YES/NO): NO